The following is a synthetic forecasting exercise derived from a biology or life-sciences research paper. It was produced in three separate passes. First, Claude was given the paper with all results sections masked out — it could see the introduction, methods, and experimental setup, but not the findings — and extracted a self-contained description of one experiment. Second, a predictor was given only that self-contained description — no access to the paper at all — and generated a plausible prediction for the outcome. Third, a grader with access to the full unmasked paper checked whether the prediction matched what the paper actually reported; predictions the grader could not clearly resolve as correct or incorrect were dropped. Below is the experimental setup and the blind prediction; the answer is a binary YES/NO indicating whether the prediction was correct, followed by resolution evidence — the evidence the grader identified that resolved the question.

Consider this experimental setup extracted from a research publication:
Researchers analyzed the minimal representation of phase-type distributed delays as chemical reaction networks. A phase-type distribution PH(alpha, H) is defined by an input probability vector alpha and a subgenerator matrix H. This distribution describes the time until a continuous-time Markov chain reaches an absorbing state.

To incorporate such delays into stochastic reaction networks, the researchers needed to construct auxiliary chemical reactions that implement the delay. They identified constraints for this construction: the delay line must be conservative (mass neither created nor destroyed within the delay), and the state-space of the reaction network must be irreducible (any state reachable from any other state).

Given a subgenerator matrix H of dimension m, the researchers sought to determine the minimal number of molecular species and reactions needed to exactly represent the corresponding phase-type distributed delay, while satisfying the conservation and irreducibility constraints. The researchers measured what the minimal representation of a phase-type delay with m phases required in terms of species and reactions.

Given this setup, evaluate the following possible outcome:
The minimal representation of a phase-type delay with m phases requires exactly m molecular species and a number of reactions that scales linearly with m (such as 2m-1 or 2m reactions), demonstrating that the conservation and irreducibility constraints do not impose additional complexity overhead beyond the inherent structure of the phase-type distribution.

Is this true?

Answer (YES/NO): NO